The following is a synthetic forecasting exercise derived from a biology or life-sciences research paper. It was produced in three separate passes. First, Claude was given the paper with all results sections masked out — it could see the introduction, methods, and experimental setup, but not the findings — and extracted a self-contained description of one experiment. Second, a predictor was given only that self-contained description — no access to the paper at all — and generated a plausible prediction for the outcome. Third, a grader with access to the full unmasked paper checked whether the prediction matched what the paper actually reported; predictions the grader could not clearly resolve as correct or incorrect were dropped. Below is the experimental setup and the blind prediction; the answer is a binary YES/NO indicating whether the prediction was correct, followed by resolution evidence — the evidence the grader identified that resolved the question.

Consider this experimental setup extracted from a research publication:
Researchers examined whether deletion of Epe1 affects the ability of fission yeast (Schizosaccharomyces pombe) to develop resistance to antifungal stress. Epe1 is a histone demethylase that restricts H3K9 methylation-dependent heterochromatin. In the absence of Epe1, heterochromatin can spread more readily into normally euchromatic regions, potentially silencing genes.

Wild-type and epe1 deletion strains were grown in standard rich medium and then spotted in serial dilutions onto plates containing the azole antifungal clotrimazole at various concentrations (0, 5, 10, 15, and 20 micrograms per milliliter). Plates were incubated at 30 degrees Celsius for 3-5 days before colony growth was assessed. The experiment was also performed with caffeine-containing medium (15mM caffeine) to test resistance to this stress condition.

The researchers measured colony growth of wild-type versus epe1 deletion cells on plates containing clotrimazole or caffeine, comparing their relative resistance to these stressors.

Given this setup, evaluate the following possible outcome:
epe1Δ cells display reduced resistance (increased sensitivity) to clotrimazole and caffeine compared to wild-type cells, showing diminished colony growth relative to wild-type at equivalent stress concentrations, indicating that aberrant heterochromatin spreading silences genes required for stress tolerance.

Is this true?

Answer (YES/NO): NO